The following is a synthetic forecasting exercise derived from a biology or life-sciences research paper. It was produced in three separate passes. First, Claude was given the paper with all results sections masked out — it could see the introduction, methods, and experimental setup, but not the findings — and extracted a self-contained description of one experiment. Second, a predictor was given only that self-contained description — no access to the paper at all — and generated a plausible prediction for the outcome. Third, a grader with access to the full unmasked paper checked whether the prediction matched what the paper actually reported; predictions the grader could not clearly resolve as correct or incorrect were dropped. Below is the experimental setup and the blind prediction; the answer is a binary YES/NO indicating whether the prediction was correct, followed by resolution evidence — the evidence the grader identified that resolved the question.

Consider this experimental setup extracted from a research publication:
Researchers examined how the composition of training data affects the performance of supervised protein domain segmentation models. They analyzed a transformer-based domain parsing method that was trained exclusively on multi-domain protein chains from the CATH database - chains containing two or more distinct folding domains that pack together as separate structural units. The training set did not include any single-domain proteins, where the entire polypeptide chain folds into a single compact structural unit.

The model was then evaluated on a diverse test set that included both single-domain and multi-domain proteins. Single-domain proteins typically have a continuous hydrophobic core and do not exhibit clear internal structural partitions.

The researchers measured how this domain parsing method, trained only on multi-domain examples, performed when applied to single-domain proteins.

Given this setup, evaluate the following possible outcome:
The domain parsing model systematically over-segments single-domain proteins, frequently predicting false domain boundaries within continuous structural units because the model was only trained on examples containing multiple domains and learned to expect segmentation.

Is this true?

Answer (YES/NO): YES